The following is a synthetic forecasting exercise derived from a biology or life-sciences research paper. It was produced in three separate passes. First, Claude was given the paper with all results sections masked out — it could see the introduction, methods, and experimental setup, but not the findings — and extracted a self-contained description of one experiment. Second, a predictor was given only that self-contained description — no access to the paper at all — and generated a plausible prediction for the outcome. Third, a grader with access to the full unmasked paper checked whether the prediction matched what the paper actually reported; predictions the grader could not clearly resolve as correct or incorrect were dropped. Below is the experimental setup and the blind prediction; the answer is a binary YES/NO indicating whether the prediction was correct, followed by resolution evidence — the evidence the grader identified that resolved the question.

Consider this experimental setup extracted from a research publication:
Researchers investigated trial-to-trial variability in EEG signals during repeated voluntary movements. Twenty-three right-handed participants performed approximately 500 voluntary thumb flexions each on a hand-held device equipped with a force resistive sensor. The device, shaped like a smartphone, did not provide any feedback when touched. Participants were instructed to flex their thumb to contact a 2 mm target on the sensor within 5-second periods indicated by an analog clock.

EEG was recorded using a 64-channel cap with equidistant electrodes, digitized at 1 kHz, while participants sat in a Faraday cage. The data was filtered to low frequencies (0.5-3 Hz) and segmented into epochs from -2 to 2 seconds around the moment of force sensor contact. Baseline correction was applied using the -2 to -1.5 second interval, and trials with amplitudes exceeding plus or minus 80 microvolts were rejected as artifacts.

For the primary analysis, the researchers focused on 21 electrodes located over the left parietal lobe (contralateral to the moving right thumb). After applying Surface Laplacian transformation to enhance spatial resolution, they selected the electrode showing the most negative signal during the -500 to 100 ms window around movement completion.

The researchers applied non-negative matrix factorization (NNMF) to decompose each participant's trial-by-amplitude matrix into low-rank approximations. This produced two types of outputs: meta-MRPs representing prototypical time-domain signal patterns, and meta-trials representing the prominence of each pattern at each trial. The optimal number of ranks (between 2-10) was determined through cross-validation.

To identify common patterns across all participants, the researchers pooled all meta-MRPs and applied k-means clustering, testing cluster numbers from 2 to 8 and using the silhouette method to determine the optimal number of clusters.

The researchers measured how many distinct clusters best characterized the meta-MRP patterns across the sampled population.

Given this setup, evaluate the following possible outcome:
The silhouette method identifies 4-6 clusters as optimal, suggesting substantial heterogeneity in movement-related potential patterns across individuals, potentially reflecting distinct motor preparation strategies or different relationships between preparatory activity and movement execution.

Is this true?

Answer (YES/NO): YES